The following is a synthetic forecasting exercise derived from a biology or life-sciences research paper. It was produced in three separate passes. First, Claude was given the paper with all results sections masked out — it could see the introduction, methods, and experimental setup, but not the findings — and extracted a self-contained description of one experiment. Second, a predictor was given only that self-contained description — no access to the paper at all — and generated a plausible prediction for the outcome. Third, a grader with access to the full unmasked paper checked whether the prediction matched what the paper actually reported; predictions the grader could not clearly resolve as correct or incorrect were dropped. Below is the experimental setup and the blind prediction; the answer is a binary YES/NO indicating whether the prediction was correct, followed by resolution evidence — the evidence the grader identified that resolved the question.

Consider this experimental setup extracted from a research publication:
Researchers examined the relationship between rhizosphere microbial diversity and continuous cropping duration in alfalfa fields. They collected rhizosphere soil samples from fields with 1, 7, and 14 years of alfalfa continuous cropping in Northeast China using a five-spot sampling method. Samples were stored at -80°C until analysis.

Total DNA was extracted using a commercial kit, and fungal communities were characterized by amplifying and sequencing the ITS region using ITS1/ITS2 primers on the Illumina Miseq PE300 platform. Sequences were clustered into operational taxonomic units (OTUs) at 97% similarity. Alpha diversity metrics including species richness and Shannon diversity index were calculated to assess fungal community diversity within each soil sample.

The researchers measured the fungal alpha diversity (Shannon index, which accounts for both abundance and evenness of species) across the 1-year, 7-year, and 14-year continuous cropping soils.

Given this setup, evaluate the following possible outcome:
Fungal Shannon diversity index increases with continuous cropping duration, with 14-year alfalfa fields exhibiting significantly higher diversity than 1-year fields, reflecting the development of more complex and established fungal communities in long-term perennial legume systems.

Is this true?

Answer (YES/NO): YES